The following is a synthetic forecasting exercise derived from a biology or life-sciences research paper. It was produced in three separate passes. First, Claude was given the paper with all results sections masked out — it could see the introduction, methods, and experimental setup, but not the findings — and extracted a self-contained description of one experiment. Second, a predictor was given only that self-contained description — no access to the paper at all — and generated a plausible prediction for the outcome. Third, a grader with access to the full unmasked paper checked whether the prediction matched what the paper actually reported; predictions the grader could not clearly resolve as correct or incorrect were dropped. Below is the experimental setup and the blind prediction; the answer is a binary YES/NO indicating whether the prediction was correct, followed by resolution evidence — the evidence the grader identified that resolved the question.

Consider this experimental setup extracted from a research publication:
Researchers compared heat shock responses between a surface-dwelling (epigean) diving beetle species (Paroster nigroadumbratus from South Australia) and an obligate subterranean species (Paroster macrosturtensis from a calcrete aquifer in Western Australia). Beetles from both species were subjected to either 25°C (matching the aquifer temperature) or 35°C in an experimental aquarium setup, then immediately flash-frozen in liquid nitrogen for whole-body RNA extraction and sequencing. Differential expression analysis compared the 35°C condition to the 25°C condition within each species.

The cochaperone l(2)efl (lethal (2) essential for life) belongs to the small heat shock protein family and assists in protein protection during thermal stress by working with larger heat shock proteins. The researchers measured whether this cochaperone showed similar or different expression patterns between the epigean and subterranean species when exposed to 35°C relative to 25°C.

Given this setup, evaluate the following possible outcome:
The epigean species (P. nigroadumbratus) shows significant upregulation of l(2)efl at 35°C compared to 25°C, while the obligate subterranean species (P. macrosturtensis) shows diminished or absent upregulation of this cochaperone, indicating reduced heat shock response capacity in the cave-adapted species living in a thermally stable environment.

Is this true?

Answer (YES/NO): YES